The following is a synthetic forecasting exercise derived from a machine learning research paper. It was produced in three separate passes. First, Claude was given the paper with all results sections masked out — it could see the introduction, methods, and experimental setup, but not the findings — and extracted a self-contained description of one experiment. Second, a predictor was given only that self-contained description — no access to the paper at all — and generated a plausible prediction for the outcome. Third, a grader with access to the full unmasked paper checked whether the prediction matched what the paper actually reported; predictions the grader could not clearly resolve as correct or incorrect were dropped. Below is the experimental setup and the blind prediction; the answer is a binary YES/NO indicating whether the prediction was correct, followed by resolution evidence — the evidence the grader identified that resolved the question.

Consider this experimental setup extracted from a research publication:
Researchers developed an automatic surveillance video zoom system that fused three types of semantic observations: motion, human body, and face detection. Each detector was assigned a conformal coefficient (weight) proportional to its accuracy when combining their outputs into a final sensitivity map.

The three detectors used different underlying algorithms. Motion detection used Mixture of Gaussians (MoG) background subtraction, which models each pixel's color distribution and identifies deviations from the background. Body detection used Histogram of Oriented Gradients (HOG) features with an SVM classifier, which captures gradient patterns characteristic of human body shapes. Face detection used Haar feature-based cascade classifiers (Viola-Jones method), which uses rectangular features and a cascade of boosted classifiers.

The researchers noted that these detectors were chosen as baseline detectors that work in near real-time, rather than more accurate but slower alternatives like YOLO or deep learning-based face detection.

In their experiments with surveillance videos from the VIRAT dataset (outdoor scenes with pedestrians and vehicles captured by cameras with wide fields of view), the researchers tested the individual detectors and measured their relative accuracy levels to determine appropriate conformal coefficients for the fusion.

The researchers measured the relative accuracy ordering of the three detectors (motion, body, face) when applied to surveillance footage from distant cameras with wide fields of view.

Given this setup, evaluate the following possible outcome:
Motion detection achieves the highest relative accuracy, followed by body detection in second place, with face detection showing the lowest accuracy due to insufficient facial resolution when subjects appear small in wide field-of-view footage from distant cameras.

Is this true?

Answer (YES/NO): NO